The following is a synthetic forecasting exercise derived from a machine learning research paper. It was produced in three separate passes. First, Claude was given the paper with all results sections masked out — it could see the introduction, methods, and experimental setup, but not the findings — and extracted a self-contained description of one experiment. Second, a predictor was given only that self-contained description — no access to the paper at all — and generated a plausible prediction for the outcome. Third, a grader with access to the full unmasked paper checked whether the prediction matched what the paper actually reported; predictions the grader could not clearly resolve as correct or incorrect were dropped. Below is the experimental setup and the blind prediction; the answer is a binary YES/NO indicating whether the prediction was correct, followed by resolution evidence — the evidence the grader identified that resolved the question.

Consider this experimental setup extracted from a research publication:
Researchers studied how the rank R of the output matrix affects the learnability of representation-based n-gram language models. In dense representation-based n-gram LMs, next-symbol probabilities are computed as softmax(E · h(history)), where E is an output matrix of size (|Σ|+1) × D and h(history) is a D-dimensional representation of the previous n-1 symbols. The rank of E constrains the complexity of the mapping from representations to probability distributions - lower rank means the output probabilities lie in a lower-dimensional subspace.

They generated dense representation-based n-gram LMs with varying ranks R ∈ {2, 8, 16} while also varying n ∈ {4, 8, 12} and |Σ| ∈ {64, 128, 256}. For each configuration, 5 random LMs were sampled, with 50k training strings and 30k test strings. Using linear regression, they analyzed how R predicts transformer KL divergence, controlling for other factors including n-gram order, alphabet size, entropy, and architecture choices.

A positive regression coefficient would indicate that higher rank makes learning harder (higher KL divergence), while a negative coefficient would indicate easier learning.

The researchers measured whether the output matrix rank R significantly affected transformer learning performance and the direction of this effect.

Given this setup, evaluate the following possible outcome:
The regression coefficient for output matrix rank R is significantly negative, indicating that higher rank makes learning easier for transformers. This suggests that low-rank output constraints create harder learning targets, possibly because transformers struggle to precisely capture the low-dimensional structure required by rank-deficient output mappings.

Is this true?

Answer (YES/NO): NO